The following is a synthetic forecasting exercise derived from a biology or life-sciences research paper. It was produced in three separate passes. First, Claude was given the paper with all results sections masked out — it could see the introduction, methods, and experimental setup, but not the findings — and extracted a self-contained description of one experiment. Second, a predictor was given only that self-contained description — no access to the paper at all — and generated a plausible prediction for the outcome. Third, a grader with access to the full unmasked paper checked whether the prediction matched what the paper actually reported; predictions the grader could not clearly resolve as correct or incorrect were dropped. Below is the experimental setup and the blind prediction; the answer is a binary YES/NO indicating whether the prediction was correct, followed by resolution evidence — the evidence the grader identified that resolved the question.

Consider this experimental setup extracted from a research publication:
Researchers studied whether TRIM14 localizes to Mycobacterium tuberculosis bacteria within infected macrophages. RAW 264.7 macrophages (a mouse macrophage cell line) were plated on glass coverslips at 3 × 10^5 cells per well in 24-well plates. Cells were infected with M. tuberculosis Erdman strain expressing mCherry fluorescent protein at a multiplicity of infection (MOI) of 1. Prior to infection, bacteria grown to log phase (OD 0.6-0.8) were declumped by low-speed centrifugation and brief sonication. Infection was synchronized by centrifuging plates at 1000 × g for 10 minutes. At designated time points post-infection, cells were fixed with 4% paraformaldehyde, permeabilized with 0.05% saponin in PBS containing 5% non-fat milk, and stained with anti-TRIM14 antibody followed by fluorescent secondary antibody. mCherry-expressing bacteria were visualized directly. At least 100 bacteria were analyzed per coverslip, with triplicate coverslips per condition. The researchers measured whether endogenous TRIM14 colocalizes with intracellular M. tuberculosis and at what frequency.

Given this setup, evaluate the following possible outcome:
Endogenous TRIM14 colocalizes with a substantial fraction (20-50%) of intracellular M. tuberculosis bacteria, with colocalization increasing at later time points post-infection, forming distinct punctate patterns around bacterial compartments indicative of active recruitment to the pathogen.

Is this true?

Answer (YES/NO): NO